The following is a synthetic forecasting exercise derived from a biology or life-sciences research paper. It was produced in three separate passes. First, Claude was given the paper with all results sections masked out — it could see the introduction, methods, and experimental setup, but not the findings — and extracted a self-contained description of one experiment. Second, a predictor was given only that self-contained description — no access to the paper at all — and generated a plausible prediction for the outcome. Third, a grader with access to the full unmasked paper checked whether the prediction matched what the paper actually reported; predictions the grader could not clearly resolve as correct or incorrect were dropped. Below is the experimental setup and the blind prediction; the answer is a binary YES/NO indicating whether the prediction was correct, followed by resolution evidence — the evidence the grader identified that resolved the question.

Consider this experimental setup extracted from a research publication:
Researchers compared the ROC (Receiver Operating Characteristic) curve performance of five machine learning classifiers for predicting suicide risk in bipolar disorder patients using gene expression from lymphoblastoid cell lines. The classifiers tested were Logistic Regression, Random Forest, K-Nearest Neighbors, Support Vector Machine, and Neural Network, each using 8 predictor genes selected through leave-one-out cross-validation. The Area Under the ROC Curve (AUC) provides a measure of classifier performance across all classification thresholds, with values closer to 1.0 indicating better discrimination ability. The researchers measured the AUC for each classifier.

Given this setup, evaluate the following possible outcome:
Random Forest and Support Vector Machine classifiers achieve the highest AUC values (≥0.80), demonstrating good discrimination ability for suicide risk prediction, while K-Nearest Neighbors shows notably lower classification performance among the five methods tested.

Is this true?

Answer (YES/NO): NO